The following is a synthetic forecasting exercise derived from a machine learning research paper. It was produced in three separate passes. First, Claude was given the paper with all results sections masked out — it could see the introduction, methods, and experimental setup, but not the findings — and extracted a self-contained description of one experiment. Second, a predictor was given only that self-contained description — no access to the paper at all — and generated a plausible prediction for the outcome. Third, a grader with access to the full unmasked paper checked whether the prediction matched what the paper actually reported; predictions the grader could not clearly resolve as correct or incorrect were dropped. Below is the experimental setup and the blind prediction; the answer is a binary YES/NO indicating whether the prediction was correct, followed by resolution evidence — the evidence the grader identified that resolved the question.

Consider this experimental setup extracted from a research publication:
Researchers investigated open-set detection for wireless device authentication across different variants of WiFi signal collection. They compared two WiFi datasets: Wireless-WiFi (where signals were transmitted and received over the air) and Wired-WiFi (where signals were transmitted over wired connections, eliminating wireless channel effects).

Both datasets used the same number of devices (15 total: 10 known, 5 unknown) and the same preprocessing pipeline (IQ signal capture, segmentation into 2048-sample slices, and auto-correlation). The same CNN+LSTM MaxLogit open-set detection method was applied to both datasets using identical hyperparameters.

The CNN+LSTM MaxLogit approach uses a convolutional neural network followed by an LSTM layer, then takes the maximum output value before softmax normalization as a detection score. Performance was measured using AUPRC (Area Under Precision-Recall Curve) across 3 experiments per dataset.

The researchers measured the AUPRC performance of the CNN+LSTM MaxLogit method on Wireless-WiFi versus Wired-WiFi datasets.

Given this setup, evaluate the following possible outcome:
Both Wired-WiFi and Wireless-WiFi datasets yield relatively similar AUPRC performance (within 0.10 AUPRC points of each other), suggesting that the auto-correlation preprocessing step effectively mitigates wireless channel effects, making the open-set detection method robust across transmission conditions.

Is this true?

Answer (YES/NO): NO